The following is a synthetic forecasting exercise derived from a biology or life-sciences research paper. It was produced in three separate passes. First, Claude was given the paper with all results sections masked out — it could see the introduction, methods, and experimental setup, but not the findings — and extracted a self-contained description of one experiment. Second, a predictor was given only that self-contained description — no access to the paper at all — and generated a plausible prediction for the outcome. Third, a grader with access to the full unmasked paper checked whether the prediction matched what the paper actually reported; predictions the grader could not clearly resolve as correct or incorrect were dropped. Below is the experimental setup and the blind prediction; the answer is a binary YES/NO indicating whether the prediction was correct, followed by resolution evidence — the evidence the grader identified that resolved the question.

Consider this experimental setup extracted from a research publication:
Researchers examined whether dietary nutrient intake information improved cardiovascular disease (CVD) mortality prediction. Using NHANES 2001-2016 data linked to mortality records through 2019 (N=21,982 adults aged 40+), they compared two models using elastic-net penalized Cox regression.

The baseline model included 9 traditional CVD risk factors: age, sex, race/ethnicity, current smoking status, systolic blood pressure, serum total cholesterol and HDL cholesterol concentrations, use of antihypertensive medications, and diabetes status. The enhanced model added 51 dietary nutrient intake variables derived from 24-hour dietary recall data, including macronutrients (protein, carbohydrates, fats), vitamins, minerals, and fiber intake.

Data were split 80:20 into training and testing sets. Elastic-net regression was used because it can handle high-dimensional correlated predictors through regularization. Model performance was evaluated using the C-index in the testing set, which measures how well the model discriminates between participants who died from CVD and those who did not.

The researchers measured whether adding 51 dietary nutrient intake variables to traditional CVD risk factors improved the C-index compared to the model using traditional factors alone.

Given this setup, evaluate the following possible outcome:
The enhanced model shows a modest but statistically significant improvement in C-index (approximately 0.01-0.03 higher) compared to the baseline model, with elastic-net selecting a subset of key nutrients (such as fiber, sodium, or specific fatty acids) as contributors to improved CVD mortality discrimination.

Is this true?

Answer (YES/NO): NO